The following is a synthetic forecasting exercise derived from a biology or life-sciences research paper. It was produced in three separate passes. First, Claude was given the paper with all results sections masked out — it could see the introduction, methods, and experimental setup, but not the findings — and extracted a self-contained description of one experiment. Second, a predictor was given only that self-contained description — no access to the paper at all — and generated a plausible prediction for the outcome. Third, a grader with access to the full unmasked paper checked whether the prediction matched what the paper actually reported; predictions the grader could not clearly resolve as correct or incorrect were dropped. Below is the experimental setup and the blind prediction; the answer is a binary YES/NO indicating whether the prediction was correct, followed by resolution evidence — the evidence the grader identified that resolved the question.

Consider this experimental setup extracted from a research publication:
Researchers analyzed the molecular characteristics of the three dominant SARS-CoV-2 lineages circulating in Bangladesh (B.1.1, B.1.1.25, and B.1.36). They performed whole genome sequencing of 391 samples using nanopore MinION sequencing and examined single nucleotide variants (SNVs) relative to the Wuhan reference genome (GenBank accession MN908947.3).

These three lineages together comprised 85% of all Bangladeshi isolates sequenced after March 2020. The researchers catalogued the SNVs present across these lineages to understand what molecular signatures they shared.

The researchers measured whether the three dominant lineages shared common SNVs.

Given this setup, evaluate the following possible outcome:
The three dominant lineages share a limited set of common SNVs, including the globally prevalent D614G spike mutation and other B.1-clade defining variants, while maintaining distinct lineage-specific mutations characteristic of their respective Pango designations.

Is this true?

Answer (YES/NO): YES